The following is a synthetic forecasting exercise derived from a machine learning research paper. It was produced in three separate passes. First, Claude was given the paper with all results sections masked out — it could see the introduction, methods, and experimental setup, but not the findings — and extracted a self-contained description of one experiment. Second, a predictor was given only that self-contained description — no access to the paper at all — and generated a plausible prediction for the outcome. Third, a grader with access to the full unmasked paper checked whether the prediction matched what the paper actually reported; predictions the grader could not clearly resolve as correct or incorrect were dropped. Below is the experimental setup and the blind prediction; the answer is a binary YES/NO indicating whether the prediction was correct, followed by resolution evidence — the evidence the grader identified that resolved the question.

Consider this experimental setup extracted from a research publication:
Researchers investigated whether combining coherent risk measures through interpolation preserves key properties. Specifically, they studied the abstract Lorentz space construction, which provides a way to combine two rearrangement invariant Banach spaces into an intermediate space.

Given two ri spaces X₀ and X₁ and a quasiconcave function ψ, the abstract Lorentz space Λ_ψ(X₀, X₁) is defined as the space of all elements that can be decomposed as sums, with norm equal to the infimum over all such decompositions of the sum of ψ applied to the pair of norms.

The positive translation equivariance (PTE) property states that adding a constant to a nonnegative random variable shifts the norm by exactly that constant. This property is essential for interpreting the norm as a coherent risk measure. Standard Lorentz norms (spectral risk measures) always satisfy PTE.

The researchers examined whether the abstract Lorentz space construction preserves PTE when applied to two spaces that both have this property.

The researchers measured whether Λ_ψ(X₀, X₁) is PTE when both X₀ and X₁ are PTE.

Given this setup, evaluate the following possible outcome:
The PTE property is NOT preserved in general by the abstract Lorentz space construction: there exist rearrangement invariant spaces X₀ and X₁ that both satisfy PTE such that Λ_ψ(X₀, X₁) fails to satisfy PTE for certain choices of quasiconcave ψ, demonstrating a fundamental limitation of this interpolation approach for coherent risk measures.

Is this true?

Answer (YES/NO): NO